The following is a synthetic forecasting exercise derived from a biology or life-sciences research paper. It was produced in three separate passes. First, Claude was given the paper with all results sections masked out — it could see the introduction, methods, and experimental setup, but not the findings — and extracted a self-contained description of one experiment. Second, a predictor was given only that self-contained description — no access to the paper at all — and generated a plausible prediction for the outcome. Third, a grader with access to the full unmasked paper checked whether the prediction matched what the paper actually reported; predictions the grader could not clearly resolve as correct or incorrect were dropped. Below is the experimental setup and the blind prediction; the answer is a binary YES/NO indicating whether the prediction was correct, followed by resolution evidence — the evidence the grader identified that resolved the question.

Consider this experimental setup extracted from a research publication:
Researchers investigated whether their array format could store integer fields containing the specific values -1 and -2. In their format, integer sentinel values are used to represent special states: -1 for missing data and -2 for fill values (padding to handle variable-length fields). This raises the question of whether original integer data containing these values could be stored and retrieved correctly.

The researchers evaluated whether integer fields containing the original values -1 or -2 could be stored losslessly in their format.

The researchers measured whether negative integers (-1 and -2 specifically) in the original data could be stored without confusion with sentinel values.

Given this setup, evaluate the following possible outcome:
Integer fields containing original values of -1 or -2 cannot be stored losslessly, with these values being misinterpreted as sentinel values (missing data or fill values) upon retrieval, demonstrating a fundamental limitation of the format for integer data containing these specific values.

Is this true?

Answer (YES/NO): YES